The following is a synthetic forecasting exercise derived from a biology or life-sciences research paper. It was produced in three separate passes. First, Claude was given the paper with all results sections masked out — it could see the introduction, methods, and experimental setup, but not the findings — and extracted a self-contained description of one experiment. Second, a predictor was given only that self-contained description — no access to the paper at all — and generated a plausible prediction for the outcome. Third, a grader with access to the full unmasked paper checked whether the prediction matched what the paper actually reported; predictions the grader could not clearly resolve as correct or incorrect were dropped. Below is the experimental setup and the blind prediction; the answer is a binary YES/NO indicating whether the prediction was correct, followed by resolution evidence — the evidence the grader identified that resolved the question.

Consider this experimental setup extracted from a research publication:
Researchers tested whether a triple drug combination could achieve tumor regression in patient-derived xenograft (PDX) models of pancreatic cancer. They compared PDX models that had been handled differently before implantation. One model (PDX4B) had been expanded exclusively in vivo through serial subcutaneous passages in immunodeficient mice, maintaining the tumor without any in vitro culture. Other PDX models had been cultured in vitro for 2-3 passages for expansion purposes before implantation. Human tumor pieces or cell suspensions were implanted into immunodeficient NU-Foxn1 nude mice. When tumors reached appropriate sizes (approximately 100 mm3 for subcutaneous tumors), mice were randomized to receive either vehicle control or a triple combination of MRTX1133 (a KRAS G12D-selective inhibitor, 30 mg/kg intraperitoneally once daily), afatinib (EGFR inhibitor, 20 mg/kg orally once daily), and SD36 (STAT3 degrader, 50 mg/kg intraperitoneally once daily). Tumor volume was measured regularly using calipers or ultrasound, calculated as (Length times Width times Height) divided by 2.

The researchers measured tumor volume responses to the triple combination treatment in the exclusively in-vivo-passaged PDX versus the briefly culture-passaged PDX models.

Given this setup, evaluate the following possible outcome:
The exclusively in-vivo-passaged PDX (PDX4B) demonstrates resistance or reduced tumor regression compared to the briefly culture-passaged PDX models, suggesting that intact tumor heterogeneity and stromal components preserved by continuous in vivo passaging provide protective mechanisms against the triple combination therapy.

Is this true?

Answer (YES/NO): NO